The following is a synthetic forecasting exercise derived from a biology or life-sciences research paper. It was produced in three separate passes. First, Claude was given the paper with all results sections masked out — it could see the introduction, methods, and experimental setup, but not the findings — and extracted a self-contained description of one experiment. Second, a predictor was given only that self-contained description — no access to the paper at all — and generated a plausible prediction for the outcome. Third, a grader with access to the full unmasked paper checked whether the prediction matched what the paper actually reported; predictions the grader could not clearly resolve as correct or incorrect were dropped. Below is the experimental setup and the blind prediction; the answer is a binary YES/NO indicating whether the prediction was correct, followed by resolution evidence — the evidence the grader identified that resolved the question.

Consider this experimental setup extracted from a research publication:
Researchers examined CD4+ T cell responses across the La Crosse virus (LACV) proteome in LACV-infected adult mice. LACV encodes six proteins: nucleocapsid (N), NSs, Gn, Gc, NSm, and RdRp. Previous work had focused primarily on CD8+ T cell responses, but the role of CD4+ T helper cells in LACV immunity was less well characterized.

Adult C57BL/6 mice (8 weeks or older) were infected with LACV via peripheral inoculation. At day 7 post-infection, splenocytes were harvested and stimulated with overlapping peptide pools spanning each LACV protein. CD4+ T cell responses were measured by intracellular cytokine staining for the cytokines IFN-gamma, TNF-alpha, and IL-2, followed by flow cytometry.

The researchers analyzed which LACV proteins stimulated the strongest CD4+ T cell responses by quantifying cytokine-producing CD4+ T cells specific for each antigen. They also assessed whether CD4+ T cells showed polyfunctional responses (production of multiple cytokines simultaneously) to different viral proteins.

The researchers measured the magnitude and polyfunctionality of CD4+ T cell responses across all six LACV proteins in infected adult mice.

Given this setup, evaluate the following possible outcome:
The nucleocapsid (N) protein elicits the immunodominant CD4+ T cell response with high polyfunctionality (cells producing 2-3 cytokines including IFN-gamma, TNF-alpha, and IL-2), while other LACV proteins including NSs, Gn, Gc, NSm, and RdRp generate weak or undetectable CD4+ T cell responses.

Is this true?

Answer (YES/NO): NO